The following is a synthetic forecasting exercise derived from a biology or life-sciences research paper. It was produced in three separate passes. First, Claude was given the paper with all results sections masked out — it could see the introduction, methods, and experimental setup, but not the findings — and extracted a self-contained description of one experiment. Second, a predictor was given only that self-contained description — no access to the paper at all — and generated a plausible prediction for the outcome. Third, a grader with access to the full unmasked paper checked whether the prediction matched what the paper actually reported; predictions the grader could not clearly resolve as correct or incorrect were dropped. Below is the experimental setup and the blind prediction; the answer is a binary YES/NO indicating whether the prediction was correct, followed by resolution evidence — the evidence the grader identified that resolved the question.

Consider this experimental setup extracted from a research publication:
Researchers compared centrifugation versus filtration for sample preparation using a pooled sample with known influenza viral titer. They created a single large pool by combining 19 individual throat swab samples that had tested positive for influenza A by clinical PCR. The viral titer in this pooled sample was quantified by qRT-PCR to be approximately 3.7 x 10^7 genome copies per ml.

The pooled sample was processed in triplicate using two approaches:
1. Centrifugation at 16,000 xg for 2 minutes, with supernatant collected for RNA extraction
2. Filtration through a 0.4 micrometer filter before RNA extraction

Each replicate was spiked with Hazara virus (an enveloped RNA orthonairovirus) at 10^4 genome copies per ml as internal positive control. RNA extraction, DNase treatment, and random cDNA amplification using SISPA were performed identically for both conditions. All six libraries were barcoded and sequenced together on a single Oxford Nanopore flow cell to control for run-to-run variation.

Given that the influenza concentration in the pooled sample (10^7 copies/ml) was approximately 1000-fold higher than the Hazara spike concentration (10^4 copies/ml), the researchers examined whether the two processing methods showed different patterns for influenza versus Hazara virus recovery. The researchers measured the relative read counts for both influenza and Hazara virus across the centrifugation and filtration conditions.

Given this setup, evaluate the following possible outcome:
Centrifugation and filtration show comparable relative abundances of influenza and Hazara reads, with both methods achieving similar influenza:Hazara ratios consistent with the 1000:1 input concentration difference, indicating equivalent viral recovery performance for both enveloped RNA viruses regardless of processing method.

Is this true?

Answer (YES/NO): YES